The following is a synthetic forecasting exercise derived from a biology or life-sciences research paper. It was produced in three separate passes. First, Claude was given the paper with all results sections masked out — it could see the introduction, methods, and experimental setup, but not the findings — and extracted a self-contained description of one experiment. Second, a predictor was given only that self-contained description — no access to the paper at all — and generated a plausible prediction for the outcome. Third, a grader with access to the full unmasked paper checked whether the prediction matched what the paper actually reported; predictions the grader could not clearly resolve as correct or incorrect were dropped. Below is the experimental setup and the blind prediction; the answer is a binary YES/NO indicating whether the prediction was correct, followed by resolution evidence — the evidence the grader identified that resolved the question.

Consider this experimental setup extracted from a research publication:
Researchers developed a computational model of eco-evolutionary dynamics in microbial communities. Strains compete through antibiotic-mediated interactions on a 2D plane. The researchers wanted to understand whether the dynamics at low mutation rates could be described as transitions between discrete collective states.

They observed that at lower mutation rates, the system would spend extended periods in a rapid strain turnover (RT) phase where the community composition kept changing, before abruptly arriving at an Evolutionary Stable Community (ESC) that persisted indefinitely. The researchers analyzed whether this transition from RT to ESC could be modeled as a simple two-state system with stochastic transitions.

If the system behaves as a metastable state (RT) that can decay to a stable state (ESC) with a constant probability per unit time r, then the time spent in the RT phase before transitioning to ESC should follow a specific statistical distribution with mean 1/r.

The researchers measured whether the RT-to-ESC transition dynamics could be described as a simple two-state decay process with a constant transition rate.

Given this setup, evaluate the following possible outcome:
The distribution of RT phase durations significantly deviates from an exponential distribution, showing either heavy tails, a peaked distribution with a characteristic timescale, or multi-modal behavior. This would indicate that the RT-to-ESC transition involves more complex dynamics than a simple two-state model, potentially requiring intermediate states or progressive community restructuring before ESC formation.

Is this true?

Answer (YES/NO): NO